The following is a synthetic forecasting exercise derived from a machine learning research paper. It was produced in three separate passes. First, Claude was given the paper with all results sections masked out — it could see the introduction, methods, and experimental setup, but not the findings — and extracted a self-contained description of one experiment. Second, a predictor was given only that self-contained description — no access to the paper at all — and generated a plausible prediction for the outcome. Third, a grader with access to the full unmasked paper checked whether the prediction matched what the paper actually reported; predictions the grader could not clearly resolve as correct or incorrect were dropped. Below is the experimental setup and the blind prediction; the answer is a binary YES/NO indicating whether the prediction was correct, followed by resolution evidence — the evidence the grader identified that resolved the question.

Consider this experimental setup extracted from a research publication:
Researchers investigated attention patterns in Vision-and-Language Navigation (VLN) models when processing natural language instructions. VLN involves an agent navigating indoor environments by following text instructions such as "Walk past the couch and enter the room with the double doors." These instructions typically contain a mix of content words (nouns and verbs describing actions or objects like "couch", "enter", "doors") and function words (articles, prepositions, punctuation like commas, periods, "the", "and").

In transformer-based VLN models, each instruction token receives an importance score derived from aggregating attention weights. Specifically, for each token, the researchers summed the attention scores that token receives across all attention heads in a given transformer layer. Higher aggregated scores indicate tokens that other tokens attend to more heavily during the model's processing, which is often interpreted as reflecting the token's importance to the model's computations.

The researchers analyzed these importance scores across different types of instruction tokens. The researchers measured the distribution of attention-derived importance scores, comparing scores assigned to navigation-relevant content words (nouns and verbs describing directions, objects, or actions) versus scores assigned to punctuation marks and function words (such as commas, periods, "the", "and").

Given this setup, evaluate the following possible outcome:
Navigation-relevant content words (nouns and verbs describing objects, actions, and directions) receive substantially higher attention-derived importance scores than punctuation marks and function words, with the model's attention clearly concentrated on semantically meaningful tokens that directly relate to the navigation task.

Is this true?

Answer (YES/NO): NO